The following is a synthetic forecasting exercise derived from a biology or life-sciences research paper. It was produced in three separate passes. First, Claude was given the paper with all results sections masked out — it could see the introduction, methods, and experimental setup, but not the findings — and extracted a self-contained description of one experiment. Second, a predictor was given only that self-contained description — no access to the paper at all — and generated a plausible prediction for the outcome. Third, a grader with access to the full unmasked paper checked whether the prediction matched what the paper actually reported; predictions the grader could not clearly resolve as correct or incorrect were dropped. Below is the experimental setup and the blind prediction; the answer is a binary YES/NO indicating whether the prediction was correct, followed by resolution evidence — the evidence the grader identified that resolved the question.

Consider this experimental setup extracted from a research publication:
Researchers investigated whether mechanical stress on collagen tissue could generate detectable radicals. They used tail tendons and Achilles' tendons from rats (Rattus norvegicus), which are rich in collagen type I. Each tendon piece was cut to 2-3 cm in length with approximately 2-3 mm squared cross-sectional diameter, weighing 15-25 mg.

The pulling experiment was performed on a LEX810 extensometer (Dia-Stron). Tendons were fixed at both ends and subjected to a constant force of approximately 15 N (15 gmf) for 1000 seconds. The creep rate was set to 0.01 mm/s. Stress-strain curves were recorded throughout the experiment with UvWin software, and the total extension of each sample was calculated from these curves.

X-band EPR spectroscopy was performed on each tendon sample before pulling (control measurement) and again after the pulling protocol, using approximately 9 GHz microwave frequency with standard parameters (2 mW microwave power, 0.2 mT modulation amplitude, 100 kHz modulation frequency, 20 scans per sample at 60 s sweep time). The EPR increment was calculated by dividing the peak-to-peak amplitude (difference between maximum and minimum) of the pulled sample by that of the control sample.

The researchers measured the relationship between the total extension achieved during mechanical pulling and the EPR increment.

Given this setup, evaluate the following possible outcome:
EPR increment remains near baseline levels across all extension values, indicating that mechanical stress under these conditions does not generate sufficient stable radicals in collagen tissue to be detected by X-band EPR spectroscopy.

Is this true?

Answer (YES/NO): NO